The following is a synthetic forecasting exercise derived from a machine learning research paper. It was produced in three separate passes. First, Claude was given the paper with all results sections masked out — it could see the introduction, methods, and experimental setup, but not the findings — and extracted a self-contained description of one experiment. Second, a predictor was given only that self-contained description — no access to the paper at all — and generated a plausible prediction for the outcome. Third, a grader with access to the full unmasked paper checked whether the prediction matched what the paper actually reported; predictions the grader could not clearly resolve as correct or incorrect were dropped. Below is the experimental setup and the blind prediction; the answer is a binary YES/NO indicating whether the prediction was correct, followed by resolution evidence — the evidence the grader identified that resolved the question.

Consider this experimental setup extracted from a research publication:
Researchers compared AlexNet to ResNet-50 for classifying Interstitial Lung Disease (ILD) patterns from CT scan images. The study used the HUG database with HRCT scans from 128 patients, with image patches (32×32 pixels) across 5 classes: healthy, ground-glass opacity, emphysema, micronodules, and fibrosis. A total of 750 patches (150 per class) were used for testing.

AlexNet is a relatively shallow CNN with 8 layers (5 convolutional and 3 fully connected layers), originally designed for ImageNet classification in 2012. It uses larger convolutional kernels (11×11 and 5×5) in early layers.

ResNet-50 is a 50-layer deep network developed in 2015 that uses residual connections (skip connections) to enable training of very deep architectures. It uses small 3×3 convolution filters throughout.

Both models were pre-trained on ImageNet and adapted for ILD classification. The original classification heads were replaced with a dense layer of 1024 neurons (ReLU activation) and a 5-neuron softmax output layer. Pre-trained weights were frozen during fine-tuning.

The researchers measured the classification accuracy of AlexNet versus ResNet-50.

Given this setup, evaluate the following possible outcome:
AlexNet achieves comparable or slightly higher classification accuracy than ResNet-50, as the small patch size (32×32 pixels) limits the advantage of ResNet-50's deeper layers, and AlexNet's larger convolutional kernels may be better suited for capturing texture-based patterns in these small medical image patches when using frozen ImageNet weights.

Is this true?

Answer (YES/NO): YES